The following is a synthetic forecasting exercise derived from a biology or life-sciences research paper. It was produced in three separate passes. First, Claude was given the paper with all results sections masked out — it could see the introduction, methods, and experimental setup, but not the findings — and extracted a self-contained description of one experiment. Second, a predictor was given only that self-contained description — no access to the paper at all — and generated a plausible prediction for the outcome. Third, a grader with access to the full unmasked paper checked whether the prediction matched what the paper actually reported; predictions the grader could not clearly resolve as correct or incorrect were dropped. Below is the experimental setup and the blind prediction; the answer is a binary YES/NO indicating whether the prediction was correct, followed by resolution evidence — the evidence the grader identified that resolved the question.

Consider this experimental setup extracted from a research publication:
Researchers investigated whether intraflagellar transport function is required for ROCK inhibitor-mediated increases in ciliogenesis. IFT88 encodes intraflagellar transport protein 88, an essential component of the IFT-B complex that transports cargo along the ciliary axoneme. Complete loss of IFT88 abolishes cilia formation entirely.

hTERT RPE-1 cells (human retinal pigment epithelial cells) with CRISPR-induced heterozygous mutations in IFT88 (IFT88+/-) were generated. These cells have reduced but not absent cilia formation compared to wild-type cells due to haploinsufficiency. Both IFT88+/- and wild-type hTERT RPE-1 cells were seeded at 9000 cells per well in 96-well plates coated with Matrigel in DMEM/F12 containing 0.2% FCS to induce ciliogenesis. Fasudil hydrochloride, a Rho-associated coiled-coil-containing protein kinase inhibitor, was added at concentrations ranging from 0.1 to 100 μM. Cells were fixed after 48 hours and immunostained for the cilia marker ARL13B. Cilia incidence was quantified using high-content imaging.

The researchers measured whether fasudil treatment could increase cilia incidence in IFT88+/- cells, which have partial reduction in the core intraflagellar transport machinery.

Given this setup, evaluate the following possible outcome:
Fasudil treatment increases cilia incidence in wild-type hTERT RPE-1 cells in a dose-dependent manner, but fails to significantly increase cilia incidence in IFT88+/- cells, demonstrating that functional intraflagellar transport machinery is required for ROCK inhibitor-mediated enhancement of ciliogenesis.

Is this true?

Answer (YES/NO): NO